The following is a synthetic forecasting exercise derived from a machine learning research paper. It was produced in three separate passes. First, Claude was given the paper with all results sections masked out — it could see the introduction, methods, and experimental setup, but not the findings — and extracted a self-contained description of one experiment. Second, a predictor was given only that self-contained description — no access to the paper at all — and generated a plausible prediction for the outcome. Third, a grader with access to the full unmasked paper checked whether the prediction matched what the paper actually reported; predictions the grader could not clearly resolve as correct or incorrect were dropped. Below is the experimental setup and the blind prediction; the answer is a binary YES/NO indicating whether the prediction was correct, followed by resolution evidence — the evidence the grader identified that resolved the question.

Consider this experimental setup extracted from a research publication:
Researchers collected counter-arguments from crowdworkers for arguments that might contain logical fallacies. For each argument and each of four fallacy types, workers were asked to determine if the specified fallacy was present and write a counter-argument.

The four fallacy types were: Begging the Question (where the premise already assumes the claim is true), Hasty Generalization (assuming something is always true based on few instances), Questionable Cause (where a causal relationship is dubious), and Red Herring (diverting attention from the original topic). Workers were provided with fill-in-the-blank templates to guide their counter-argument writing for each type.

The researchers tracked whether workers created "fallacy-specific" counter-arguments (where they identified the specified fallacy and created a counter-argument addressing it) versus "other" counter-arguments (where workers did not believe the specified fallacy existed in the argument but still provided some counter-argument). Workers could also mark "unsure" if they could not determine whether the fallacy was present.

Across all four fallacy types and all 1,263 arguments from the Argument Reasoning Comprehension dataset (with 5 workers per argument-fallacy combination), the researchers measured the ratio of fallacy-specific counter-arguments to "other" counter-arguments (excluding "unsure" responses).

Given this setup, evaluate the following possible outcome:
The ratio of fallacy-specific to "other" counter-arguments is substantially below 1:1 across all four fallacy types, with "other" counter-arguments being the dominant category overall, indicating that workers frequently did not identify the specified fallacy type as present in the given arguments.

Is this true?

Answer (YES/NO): NO